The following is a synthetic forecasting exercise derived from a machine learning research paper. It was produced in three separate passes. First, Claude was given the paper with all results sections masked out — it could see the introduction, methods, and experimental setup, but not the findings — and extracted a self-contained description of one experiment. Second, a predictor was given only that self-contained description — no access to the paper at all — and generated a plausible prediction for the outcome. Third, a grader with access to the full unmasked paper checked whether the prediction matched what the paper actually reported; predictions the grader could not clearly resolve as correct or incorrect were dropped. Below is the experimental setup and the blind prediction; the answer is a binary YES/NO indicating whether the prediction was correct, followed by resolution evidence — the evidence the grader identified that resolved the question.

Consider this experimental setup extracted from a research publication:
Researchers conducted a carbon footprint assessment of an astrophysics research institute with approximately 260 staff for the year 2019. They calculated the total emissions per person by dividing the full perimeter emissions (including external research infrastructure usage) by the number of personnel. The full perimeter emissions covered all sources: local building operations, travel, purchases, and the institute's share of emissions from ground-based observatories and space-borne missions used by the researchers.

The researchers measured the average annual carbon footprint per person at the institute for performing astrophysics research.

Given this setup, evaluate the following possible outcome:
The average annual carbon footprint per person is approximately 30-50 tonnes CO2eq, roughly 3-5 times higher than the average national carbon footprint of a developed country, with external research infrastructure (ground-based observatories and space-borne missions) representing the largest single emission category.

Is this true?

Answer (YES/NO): NO